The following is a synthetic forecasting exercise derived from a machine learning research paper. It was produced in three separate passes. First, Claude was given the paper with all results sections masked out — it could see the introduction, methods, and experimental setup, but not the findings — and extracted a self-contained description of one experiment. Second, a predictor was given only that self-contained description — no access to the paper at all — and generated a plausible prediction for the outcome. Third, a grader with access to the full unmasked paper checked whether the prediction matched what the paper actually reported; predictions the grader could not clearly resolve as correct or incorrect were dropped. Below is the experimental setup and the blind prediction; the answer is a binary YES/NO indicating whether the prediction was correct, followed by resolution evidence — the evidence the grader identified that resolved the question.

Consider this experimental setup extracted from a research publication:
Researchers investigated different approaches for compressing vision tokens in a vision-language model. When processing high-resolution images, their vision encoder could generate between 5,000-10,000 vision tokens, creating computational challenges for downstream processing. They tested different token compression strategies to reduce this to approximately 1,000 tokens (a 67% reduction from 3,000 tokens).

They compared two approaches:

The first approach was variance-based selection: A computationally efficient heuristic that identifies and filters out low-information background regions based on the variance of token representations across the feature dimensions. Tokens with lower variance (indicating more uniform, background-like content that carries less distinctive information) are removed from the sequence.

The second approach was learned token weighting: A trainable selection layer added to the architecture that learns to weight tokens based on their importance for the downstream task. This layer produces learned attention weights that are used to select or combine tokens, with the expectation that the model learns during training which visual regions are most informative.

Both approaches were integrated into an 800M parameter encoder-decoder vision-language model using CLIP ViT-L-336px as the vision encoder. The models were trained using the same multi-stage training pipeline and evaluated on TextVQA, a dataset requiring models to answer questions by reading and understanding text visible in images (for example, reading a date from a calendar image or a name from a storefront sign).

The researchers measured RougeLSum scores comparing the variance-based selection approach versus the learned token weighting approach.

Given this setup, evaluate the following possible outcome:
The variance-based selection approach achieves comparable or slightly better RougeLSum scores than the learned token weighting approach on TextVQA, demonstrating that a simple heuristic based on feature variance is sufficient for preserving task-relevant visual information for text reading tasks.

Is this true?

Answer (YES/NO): NO